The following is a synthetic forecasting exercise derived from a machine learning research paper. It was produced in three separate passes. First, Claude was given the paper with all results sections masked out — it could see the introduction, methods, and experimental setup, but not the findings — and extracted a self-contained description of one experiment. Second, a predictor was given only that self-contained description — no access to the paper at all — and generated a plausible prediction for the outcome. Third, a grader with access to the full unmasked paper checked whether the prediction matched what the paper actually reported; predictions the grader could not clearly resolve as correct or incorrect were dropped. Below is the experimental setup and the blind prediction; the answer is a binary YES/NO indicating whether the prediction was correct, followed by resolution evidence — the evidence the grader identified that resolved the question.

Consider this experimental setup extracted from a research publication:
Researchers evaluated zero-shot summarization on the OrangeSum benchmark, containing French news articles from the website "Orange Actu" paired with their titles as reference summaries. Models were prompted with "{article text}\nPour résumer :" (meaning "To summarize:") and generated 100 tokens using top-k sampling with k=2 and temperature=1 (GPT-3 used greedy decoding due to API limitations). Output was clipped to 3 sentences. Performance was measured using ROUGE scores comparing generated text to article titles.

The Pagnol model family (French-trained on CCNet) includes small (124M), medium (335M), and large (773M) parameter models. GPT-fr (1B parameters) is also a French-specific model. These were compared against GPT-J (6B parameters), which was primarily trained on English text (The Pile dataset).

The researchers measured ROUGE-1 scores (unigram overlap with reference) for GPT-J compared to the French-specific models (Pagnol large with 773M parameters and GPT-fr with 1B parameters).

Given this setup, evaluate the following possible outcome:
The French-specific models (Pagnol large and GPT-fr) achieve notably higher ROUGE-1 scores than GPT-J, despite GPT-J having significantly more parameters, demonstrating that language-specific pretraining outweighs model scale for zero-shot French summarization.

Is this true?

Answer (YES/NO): NO